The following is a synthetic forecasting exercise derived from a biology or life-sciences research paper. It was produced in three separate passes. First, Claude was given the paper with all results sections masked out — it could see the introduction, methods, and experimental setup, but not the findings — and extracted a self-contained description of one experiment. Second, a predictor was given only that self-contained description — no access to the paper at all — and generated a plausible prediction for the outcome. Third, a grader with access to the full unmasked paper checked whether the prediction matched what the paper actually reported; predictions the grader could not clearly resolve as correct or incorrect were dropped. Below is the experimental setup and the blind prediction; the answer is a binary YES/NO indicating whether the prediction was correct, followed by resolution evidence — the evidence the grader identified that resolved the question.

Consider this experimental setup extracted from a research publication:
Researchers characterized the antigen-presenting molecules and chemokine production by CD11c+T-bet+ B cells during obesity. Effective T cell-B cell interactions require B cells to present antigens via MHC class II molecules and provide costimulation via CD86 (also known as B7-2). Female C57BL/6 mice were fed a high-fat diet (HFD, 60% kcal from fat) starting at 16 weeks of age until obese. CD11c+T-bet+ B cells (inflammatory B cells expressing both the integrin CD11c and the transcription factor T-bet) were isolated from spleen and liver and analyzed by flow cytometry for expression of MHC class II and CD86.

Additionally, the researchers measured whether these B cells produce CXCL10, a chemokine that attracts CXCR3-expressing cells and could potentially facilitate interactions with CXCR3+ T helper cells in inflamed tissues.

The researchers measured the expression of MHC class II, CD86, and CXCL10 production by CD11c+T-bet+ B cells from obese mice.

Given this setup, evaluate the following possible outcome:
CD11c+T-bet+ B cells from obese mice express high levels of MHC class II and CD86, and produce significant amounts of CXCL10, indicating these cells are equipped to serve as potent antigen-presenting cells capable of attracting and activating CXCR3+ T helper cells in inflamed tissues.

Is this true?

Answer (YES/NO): YES